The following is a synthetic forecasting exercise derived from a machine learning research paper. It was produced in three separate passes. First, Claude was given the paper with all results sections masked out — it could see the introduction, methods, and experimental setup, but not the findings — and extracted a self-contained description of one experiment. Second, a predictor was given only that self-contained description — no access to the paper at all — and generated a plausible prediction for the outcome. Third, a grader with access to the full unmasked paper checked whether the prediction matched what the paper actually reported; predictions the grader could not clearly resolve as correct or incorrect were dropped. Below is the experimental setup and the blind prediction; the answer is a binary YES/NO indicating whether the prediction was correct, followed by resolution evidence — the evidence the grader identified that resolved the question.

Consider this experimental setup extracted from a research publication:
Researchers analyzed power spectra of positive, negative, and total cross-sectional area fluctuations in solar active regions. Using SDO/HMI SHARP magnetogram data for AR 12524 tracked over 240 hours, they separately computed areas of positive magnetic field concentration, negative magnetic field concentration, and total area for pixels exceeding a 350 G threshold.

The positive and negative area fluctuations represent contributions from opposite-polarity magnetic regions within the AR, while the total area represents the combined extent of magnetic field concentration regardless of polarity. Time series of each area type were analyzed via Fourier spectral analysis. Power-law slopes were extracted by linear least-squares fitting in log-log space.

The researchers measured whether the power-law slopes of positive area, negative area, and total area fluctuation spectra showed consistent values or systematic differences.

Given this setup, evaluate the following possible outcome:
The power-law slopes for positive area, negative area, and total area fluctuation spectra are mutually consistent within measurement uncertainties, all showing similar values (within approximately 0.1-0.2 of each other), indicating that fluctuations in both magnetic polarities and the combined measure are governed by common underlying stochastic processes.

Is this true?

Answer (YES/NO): YES